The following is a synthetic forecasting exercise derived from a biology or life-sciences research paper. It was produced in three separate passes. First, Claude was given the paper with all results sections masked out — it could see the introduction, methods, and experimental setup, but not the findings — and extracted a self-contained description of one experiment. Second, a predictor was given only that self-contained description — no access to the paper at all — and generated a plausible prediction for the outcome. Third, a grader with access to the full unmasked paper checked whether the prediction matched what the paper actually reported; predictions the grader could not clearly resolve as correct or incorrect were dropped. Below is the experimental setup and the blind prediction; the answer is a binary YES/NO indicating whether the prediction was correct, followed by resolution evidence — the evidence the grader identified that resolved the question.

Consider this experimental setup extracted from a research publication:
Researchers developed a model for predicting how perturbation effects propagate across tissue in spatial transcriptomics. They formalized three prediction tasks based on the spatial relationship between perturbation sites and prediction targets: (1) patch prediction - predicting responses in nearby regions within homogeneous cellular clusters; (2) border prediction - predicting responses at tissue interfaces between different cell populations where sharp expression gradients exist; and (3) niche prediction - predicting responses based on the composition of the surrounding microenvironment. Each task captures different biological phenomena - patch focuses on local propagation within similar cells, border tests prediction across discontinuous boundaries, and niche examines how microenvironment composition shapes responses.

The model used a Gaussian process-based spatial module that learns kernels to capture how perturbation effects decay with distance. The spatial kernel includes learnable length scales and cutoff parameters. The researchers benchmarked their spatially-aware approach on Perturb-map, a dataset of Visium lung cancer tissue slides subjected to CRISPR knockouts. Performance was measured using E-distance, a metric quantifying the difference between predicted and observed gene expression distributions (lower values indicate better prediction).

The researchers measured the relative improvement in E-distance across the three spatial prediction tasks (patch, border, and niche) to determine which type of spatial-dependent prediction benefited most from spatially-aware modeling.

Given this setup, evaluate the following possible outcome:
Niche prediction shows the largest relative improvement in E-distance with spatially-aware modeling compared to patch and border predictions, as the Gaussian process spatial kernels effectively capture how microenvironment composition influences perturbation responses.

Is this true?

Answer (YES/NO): NO